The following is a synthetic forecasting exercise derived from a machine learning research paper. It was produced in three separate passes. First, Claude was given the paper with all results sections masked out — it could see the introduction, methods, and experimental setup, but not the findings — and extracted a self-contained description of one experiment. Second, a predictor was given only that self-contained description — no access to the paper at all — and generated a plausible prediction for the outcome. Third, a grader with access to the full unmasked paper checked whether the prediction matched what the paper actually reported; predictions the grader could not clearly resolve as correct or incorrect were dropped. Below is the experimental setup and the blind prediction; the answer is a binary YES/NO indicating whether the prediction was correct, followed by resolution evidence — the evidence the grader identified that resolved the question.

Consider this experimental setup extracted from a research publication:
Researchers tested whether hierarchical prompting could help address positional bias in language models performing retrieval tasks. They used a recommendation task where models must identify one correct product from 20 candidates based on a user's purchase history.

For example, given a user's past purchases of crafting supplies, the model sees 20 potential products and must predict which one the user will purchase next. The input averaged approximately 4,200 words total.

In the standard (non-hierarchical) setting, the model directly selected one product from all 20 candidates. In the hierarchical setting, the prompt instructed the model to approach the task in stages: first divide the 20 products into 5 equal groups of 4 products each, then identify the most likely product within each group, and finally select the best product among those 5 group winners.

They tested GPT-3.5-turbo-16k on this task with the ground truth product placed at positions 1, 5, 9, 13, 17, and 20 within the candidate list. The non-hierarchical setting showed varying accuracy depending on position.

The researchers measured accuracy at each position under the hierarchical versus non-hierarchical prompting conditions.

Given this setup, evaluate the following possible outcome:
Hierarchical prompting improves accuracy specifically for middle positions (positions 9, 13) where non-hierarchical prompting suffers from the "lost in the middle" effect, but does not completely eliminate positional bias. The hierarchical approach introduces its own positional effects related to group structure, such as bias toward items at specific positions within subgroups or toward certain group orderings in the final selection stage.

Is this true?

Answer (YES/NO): NO